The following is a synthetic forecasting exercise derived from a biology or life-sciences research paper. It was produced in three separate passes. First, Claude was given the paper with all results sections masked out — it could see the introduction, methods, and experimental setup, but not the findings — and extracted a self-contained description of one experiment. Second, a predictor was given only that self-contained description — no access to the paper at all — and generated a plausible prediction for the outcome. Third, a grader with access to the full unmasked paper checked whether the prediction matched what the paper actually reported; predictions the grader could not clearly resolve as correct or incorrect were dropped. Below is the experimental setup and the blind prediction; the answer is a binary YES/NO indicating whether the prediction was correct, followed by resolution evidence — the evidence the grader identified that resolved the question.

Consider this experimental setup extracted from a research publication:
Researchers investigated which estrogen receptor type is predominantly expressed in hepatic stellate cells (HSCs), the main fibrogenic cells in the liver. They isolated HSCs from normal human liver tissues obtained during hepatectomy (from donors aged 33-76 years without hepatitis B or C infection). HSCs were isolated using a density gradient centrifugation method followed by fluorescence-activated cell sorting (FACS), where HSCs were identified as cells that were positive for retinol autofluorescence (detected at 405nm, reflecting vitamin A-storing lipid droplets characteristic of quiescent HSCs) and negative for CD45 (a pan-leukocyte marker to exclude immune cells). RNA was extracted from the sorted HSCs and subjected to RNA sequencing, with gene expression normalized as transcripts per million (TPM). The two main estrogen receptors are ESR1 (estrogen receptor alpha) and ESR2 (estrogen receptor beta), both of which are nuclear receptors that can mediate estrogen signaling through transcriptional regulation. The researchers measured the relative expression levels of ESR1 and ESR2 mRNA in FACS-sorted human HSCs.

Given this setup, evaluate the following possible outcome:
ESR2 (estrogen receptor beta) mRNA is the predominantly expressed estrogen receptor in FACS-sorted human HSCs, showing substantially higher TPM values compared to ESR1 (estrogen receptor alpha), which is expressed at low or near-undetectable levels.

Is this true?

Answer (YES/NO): NO